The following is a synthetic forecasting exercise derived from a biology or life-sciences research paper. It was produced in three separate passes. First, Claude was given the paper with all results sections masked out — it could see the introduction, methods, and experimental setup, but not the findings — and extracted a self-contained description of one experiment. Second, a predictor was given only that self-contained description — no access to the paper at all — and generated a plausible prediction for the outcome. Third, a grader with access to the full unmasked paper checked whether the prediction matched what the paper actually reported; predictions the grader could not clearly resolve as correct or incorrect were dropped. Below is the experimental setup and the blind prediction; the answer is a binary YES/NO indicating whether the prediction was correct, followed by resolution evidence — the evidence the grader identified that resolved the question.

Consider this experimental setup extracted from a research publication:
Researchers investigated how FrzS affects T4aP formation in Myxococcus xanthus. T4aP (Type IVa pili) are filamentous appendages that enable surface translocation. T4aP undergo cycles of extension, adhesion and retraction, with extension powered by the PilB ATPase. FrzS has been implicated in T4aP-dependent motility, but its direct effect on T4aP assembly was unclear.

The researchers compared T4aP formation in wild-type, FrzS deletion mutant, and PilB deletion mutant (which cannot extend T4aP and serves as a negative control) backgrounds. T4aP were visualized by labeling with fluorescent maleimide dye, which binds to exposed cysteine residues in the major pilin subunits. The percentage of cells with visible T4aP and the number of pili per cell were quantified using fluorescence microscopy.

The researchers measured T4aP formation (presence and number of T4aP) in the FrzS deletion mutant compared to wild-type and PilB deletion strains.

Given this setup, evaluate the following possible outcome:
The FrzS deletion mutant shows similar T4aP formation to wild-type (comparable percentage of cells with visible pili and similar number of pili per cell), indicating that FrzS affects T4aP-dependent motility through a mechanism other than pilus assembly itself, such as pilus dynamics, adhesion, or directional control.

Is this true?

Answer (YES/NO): NO